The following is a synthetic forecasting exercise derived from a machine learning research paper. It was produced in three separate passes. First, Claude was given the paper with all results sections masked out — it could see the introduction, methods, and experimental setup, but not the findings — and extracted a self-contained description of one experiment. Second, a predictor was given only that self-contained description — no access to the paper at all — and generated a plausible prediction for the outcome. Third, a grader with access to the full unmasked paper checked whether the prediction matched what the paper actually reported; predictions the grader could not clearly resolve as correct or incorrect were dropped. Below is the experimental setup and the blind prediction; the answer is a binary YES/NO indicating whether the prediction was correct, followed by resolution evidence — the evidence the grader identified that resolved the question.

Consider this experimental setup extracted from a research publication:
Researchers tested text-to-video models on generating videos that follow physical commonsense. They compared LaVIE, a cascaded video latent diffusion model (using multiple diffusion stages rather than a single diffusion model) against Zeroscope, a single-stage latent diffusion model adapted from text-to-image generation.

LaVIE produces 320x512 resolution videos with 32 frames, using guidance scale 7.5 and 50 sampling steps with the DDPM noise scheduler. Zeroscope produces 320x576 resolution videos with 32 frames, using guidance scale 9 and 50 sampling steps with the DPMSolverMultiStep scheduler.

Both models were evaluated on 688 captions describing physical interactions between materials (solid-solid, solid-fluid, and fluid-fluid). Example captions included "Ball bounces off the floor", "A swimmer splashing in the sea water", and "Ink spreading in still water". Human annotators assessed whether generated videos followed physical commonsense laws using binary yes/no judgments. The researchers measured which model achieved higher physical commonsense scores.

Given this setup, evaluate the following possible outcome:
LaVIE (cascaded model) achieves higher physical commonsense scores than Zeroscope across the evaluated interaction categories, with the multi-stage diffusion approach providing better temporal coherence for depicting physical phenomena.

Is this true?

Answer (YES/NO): NO